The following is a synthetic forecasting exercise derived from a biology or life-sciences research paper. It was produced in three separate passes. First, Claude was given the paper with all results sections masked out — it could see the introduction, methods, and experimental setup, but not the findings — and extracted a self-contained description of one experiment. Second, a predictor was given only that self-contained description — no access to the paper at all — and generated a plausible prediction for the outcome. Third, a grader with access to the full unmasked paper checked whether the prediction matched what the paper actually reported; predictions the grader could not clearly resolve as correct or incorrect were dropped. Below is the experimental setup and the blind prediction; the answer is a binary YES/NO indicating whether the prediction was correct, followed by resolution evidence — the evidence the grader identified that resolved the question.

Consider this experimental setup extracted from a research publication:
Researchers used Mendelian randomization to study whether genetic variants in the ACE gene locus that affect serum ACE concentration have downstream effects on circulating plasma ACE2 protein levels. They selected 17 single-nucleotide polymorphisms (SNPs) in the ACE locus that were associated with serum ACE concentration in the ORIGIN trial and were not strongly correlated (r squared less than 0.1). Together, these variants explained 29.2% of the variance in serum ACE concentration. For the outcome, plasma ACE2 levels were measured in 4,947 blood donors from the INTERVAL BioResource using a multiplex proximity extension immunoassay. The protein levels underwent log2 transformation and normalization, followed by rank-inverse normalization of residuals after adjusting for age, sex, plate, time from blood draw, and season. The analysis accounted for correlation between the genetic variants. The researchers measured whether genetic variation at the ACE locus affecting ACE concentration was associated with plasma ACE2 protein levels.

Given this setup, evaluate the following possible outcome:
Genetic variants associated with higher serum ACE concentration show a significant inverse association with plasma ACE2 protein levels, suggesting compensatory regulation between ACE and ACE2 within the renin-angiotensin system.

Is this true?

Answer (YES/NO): NO